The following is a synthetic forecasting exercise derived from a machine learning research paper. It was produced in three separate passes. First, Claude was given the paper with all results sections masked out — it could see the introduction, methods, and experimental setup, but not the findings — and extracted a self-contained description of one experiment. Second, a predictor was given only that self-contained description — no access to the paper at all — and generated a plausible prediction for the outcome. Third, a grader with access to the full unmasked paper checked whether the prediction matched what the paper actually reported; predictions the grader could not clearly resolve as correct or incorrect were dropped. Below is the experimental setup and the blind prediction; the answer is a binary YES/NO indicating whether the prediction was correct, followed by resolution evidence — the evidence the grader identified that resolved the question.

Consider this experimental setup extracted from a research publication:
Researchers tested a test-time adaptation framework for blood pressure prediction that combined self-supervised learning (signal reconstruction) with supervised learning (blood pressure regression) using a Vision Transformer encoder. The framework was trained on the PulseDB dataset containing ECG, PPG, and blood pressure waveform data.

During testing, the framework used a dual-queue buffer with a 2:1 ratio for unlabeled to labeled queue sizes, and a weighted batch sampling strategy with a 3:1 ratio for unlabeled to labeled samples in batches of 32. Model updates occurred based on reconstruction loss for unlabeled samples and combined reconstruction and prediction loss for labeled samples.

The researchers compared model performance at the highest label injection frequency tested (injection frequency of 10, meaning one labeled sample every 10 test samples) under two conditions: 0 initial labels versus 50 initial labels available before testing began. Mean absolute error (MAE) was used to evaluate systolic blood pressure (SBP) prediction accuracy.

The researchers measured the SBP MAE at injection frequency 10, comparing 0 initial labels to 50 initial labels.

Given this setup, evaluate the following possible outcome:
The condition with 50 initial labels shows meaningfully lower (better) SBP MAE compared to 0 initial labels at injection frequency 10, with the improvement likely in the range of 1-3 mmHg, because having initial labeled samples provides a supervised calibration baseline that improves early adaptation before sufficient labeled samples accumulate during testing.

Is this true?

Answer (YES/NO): NO